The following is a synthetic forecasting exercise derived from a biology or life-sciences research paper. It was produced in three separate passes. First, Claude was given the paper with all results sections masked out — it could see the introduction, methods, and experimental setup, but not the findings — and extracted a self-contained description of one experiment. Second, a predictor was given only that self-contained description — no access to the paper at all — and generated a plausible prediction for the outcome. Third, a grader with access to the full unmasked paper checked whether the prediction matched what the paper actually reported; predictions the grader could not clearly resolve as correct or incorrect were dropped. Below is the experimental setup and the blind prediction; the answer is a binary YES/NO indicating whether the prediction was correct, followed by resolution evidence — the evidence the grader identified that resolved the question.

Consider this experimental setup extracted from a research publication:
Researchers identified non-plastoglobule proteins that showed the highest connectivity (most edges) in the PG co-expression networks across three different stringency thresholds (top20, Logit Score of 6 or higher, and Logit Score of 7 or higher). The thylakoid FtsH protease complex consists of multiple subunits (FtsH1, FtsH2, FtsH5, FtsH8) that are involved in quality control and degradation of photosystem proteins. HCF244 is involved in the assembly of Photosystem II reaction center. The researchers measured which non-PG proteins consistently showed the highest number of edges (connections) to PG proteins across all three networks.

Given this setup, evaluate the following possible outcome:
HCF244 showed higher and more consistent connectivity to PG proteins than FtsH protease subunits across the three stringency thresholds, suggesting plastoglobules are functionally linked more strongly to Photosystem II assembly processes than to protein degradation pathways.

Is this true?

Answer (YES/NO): NO